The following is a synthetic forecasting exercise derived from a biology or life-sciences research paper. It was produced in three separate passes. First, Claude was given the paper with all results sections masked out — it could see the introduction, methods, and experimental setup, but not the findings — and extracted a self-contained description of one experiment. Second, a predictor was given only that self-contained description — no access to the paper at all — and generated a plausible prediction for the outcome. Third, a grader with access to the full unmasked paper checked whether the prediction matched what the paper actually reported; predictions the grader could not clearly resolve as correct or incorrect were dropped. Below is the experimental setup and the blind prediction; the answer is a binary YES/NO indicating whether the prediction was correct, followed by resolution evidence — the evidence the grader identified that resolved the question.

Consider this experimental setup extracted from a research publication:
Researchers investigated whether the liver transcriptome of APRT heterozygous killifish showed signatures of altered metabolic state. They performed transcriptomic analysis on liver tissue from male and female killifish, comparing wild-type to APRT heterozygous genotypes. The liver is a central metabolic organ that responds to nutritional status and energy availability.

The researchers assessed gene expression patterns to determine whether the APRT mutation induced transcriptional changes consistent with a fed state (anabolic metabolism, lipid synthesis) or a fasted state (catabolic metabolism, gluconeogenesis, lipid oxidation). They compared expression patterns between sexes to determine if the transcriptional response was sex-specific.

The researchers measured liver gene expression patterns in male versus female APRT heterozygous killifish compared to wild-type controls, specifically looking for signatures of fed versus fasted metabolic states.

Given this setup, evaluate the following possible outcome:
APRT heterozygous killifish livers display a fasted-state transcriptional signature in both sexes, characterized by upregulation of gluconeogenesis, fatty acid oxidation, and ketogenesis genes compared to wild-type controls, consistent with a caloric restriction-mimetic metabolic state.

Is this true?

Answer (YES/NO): NO